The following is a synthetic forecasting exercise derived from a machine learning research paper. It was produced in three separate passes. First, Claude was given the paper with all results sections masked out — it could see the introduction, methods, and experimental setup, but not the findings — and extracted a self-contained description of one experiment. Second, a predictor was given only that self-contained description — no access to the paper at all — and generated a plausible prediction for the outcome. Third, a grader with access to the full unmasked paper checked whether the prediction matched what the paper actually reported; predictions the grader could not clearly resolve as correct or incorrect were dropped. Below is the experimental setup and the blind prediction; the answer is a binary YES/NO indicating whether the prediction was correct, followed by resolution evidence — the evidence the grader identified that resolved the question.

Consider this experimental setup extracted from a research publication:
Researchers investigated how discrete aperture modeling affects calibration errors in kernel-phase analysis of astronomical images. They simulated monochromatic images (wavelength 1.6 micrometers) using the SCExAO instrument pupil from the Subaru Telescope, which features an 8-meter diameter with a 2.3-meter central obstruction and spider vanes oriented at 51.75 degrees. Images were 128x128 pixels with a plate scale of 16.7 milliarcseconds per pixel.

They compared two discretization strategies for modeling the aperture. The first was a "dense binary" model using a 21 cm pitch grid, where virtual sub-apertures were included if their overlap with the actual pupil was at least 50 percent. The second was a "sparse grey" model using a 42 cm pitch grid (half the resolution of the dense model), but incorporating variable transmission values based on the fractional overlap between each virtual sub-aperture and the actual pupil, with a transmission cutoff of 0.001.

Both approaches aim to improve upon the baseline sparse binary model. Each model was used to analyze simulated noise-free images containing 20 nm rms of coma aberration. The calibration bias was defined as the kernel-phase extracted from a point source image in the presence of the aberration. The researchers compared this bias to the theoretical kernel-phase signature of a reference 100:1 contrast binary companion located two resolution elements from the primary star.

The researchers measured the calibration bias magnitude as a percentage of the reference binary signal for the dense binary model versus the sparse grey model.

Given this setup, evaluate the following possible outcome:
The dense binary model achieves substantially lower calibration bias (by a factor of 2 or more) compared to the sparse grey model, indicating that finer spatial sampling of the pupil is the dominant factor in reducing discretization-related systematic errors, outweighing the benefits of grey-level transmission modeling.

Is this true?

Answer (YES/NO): NO